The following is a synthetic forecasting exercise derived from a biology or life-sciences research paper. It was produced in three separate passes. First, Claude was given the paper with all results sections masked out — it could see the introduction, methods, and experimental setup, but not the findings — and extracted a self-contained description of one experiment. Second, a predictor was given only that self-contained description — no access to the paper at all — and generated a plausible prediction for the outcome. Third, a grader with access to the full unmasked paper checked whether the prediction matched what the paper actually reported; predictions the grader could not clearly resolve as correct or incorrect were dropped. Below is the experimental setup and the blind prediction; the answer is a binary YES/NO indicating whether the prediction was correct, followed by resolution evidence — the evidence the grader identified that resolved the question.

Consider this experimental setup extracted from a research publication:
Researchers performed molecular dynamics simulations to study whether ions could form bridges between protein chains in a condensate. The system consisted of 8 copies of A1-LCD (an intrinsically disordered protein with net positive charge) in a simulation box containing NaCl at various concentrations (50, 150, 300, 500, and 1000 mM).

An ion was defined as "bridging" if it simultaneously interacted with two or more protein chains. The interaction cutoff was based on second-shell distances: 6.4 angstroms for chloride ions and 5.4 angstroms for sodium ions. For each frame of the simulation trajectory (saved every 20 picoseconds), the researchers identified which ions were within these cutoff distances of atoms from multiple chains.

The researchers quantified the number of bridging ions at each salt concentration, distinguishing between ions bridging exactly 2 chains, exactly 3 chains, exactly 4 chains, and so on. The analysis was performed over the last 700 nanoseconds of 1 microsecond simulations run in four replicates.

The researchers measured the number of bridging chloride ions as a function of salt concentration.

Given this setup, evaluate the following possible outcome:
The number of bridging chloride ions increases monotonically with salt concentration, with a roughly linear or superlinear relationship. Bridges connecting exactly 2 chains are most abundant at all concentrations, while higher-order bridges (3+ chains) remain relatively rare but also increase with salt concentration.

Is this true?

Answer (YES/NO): NO